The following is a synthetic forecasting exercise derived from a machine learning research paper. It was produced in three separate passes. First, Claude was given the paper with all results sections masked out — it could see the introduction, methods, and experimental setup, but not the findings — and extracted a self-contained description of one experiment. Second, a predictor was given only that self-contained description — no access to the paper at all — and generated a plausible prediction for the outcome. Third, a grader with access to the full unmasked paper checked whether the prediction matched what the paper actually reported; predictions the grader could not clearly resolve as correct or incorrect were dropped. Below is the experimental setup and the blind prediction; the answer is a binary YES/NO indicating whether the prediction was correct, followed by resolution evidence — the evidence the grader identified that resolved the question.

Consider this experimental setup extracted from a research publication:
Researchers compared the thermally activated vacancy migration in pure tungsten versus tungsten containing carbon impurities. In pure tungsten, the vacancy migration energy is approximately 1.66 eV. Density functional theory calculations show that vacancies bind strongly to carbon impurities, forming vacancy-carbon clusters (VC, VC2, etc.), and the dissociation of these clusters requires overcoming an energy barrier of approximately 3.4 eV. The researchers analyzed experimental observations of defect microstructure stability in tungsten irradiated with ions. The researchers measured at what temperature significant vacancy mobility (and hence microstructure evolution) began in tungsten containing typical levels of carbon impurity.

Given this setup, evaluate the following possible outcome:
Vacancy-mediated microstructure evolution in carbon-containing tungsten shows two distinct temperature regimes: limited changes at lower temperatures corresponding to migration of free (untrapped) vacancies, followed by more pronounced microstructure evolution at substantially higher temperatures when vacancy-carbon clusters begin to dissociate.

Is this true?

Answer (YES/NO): NO